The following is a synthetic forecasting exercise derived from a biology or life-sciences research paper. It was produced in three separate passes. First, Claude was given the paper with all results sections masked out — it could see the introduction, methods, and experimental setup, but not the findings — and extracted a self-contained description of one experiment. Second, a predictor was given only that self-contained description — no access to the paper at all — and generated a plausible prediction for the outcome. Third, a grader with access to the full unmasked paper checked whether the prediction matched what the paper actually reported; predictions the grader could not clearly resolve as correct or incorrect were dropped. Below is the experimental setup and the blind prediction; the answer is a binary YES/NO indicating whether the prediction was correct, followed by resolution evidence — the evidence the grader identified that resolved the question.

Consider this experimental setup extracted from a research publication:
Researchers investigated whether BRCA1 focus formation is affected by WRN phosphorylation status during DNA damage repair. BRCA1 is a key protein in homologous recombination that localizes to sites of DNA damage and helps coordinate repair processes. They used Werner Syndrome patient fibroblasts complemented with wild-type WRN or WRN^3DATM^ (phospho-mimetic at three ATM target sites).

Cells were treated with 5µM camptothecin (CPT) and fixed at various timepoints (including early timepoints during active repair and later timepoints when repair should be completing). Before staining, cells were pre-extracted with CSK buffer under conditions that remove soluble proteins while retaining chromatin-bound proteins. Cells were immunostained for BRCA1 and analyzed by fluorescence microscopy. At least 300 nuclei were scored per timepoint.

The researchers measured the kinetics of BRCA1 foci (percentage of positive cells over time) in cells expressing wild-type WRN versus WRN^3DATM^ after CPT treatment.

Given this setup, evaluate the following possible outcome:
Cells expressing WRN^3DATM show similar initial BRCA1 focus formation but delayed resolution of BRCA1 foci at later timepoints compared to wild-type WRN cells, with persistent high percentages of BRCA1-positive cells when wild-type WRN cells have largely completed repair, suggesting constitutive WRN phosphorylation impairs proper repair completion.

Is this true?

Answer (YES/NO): NO